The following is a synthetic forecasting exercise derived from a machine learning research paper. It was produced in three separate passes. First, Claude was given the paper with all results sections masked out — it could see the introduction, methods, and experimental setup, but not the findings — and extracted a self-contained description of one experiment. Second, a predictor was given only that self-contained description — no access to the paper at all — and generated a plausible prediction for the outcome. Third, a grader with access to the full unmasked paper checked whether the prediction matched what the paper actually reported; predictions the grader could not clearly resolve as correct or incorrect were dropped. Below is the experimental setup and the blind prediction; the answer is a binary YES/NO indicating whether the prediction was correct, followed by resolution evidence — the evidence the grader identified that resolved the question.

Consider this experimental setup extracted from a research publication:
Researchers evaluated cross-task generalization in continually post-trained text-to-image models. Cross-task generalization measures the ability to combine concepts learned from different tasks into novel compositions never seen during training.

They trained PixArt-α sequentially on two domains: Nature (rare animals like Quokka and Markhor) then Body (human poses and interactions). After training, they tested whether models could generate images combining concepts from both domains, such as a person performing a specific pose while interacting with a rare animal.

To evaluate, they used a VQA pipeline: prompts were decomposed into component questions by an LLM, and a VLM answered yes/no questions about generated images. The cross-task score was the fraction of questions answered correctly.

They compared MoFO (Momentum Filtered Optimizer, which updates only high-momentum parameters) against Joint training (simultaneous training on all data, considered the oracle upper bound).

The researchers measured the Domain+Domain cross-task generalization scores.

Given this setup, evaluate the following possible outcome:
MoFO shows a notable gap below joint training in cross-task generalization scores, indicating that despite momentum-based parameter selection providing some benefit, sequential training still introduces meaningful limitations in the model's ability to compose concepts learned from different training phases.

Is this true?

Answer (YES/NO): YES